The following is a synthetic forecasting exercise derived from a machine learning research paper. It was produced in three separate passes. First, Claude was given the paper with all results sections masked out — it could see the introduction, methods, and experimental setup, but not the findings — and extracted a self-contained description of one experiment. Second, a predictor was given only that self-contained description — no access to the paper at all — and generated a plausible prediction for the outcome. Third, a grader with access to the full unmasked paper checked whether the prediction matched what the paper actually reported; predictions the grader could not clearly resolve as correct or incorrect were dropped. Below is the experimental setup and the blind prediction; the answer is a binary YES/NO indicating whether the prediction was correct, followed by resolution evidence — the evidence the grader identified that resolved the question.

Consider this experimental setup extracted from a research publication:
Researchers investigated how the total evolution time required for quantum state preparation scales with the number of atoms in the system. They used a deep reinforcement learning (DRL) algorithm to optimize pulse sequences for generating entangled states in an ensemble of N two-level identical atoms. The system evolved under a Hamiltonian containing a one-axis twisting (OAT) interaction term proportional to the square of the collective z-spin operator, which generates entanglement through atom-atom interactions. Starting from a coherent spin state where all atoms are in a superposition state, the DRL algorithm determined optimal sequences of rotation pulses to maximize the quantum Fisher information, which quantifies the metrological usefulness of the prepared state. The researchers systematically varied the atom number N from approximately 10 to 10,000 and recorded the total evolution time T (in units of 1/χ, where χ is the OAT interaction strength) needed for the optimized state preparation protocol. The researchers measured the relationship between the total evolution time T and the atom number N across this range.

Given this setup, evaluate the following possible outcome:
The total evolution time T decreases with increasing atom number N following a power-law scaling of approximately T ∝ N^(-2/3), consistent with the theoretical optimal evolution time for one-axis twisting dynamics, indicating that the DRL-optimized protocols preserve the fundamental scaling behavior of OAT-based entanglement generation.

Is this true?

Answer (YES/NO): NO